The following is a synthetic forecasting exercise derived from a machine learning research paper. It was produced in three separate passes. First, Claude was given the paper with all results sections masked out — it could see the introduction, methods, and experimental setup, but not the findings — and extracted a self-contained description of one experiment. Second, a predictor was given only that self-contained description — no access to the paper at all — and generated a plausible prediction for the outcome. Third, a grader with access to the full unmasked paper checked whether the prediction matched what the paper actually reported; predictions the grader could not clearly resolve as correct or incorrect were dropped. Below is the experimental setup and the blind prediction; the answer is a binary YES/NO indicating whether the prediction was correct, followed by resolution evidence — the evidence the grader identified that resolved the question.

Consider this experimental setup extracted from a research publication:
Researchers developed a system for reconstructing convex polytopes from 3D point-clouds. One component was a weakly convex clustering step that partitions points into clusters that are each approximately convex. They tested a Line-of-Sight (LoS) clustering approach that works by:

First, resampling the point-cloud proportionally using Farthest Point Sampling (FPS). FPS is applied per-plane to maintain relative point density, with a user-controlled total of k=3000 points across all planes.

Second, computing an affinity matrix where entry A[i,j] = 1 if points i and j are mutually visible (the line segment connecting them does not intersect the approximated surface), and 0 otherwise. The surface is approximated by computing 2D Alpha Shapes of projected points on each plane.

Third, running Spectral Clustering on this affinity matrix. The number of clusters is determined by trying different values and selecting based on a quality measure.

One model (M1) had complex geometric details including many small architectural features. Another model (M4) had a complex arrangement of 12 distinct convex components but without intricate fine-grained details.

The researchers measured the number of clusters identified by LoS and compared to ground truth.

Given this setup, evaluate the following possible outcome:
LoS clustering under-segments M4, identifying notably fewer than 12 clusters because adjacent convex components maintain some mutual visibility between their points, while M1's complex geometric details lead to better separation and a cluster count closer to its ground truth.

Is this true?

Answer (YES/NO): NO